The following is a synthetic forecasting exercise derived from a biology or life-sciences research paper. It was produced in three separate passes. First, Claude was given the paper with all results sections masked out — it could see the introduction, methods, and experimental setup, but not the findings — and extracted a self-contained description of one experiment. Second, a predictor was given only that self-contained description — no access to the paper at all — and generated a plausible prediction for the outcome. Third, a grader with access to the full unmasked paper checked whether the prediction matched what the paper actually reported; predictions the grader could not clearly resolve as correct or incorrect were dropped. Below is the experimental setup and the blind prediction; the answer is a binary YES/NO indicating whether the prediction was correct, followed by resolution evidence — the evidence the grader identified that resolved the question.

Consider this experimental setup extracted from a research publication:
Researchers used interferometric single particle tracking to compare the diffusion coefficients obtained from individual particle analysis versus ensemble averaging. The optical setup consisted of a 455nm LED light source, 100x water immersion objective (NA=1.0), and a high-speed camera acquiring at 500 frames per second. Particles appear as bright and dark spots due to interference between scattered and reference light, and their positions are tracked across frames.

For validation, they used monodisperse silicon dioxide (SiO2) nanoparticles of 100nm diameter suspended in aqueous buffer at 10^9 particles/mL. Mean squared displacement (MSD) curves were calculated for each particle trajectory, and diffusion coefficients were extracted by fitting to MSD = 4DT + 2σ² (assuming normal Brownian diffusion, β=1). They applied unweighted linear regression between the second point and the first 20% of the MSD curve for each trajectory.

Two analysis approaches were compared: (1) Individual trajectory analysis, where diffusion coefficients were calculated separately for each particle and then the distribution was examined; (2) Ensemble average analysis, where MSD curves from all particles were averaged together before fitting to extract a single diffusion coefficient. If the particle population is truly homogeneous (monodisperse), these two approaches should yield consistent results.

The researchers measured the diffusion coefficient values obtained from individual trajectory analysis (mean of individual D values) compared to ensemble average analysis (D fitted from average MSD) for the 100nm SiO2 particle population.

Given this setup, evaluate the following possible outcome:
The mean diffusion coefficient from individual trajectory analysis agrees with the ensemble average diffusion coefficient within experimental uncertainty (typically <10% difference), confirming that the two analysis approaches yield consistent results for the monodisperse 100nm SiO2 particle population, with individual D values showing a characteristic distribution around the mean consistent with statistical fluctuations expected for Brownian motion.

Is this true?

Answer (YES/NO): YES